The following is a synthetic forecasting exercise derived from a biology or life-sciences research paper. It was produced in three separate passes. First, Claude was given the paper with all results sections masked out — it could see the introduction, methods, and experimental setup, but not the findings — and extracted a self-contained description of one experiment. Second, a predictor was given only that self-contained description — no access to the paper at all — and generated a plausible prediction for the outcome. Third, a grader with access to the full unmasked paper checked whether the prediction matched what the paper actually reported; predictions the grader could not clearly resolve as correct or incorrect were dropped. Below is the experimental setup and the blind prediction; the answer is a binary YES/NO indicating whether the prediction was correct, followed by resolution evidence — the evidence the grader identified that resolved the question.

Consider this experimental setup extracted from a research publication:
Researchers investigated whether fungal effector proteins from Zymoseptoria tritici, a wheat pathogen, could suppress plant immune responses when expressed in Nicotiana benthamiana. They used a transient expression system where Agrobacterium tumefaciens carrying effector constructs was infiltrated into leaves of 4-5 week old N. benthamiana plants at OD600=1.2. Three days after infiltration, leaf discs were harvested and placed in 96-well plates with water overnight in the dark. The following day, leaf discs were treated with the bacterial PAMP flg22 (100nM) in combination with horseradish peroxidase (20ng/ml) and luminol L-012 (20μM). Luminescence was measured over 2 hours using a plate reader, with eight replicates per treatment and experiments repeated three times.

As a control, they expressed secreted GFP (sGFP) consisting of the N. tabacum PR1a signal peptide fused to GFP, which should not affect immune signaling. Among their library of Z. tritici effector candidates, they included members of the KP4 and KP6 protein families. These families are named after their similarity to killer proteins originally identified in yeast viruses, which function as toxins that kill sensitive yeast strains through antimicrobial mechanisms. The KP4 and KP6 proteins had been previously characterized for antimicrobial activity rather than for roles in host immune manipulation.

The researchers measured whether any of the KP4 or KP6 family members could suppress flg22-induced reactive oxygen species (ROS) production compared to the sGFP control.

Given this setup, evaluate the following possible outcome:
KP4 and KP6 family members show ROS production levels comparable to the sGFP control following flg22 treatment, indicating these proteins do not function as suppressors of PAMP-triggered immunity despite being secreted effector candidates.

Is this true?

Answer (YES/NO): NO